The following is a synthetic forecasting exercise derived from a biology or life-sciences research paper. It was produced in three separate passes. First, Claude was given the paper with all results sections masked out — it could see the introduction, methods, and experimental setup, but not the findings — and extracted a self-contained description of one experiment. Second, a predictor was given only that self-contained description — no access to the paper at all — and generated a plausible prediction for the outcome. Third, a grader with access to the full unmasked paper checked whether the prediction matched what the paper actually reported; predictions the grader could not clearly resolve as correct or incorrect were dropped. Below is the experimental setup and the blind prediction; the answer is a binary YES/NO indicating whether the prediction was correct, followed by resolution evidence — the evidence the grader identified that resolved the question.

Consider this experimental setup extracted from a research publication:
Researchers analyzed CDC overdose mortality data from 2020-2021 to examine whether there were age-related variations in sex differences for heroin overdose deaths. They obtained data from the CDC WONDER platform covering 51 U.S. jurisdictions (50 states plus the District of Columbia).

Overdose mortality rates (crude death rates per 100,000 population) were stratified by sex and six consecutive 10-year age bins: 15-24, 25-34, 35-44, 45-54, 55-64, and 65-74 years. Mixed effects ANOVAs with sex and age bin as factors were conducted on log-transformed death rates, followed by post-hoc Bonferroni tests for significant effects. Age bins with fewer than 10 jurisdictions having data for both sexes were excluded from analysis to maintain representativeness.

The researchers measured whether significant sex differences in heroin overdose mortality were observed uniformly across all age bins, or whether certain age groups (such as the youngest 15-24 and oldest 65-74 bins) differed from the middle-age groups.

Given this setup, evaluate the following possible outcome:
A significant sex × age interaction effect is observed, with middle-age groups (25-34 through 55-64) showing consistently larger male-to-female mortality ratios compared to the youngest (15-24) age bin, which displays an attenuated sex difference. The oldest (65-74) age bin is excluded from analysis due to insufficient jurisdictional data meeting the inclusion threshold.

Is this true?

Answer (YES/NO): NO